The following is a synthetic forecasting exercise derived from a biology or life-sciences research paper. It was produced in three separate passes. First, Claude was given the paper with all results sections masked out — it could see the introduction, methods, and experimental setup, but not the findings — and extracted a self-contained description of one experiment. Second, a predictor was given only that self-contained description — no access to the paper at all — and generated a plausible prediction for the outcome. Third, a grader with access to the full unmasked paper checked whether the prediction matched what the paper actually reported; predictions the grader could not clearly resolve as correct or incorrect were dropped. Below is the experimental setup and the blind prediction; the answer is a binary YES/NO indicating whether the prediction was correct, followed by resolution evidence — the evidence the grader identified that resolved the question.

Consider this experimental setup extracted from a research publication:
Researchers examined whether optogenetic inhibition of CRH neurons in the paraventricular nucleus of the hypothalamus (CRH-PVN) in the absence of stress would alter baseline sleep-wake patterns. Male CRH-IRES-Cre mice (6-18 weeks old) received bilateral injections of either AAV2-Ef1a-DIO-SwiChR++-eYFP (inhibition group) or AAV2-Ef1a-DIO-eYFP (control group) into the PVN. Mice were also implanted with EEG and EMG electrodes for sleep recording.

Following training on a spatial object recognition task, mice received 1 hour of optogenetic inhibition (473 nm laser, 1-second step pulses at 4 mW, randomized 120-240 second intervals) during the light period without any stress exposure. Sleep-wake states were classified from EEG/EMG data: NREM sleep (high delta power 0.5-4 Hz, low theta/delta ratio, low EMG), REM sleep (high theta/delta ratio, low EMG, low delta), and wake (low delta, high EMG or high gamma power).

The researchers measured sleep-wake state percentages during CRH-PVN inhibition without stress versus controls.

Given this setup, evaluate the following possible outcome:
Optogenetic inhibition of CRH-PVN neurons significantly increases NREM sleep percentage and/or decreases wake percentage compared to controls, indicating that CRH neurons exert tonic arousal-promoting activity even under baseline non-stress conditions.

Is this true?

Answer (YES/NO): NO